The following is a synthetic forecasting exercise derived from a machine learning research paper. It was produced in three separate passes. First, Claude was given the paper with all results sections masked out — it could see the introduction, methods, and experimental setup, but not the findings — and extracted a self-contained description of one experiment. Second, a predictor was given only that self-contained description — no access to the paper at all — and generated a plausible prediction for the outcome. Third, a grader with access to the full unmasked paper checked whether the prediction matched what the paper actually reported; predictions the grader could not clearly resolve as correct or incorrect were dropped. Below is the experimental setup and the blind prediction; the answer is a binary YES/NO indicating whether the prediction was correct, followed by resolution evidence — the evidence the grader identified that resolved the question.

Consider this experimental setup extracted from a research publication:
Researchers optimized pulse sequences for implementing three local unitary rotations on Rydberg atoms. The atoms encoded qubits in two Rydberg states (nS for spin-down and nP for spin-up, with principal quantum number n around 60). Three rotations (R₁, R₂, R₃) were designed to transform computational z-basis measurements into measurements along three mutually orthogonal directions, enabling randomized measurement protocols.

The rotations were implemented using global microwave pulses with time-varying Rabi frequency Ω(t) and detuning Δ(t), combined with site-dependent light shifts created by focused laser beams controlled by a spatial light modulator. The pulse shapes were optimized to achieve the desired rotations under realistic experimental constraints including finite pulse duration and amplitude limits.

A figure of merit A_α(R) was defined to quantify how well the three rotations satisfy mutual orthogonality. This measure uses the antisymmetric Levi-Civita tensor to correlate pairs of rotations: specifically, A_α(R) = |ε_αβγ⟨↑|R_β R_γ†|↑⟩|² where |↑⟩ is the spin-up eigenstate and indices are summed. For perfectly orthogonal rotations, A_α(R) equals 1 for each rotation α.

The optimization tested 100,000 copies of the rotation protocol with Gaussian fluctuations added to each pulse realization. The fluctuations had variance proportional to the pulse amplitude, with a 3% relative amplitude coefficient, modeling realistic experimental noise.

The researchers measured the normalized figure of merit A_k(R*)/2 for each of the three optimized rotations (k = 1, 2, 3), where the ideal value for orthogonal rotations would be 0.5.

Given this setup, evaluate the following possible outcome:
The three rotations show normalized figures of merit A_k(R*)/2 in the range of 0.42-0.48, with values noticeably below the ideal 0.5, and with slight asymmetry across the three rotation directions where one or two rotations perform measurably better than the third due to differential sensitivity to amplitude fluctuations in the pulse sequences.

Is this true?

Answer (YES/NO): NO